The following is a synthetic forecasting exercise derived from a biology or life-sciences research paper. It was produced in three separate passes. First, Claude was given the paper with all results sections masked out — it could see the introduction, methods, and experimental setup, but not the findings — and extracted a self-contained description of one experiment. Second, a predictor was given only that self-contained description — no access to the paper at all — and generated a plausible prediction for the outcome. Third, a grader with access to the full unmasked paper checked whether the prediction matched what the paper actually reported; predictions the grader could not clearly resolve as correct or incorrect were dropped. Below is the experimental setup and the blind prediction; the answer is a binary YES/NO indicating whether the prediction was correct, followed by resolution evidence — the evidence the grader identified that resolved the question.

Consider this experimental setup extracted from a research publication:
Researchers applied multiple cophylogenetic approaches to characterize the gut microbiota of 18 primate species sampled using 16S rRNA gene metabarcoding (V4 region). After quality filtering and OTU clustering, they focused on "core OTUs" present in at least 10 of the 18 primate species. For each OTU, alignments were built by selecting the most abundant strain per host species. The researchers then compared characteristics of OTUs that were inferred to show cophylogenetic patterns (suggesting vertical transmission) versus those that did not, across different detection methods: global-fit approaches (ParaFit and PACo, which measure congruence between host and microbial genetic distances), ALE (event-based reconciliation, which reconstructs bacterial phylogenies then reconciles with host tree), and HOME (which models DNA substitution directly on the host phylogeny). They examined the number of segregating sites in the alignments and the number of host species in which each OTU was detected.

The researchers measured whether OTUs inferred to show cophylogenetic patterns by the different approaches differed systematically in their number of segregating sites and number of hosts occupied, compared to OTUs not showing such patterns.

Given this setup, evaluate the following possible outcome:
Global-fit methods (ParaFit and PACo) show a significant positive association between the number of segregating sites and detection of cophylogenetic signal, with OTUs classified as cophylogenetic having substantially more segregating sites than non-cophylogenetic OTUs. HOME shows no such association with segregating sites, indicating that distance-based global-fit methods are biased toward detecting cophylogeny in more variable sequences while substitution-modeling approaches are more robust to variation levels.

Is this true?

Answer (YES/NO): NO